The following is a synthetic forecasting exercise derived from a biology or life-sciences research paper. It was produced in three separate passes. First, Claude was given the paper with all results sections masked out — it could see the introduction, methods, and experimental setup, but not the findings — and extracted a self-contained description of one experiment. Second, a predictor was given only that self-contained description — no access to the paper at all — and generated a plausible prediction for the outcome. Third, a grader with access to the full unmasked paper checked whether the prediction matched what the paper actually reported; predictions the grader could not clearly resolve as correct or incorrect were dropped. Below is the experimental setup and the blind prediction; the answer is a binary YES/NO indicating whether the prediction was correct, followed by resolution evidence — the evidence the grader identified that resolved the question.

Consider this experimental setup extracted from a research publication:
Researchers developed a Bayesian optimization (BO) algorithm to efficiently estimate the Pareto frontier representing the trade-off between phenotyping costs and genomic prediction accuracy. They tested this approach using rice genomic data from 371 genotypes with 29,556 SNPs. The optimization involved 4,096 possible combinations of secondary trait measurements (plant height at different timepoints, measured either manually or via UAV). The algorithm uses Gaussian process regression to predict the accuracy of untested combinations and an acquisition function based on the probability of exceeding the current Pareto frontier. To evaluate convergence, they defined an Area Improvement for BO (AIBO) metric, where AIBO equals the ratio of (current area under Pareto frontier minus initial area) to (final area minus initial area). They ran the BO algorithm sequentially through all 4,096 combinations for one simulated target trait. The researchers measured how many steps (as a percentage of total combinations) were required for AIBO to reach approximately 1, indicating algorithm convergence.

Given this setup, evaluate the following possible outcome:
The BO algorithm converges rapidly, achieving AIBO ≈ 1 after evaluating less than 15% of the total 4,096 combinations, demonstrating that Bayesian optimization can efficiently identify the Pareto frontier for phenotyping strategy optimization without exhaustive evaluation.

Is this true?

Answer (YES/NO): NO